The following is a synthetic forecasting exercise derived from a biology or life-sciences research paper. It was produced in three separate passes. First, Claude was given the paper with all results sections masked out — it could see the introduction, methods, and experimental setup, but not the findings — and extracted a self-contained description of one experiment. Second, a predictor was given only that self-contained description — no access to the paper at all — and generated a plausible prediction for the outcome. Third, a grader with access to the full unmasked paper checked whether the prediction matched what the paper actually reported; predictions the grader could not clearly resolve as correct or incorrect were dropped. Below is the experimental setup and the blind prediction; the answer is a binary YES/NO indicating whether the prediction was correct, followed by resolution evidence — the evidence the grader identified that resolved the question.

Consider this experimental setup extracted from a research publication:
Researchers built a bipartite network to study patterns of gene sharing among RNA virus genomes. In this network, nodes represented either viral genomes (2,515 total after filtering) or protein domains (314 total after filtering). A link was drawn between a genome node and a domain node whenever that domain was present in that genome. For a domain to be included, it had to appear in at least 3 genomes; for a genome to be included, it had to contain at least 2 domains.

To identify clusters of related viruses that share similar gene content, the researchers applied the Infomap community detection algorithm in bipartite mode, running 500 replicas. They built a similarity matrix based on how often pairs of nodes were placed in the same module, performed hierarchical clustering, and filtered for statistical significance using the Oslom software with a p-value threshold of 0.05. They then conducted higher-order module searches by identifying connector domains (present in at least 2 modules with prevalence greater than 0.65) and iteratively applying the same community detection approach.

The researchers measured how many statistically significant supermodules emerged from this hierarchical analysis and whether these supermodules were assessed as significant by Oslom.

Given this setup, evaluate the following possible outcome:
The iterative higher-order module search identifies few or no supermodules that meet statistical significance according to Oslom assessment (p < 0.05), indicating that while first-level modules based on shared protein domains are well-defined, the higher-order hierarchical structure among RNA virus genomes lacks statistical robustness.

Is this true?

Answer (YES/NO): YES